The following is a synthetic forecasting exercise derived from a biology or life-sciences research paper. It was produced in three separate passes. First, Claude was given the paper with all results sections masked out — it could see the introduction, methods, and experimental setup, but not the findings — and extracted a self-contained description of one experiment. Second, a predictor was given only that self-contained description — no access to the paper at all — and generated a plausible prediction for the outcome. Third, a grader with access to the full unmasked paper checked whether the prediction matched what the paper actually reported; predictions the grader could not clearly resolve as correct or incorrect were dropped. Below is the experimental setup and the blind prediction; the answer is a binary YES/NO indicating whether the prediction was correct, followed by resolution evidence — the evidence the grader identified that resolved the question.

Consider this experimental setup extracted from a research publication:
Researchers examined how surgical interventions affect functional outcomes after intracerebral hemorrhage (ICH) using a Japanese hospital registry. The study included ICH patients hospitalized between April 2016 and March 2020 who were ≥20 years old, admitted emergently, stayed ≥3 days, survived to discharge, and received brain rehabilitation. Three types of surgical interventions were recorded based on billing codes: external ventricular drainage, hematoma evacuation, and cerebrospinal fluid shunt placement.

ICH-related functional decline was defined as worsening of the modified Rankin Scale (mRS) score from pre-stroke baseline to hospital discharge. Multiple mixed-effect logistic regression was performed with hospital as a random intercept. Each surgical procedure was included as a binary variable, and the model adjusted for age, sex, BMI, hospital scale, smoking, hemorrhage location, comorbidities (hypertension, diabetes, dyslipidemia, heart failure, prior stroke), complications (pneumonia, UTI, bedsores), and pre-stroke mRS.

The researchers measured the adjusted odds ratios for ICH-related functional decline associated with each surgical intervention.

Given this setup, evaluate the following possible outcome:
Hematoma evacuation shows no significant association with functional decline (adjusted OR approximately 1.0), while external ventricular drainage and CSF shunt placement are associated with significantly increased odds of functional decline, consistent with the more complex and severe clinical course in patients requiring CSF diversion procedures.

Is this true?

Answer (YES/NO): NO